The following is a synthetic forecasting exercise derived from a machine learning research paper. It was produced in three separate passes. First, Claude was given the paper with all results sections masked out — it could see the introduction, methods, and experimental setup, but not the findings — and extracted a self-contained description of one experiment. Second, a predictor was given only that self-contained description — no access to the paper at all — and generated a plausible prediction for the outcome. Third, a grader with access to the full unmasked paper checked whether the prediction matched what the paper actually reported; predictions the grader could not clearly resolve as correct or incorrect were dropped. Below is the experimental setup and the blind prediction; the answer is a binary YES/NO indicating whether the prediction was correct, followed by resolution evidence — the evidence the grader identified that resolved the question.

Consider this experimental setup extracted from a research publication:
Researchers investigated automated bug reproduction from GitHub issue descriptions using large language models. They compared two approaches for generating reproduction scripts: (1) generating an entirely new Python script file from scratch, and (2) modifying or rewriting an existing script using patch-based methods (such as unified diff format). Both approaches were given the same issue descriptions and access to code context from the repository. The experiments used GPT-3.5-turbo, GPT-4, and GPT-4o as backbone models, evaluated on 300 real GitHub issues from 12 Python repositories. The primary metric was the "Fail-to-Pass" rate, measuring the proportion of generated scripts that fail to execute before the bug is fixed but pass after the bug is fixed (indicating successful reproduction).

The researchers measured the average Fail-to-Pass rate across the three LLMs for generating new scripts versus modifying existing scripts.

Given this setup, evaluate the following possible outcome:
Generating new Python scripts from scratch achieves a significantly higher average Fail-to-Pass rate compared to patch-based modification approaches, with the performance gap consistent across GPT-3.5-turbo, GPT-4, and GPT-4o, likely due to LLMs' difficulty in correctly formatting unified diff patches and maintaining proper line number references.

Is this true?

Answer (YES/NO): NO